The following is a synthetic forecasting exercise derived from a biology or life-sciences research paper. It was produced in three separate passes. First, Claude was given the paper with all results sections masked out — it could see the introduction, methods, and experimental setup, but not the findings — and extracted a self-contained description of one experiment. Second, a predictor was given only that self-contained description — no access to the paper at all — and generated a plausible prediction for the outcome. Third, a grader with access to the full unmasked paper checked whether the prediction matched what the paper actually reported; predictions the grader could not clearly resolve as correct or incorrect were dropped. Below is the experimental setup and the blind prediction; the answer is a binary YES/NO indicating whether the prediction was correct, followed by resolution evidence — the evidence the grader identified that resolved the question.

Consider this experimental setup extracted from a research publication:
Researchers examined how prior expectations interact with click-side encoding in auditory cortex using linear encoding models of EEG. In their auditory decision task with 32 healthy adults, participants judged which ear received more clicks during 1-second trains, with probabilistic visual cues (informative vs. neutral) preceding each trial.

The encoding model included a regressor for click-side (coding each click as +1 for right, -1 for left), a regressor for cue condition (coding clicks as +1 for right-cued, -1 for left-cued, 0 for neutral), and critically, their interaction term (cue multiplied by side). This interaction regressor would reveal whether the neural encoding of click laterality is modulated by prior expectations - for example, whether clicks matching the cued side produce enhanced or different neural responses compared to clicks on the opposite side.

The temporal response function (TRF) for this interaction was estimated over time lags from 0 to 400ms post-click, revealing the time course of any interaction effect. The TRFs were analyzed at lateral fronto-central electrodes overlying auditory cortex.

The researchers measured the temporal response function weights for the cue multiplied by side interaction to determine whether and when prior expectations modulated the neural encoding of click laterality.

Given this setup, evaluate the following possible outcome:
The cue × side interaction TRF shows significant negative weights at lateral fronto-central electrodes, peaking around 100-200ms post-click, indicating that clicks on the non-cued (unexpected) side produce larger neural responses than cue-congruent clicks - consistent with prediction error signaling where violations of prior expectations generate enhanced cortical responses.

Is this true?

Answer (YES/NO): NO